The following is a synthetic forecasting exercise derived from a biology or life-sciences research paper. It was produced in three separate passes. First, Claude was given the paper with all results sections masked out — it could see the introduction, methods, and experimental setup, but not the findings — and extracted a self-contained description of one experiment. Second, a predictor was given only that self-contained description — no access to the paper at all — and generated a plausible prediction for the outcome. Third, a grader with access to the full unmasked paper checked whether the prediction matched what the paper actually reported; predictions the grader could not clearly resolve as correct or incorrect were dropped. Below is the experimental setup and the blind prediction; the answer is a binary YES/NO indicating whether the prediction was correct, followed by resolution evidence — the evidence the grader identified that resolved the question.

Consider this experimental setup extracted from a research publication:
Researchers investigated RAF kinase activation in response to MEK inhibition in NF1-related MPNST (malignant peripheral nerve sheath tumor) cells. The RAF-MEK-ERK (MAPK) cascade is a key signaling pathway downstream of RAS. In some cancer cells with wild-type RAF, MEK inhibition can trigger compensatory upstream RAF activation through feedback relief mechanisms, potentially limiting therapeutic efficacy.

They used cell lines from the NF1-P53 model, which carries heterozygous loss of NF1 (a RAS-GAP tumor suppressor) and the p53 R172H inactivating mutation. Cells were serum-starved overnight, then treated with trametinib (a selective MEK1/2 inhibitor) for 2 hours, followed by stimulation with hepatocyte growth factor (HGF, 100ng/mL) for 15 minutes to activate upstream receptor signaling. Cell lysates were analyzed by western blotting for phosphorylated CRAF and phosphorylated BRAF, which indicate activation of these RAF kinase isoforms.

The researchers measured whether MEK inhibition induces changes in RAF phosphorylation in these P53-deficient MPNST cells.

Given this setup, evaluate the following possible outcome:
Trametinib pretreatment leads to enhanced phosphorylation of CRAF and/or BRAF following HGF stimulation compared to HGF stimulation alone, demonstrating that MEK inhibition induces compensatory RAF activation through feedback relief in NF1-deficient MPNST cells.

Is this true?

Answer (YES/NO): YES